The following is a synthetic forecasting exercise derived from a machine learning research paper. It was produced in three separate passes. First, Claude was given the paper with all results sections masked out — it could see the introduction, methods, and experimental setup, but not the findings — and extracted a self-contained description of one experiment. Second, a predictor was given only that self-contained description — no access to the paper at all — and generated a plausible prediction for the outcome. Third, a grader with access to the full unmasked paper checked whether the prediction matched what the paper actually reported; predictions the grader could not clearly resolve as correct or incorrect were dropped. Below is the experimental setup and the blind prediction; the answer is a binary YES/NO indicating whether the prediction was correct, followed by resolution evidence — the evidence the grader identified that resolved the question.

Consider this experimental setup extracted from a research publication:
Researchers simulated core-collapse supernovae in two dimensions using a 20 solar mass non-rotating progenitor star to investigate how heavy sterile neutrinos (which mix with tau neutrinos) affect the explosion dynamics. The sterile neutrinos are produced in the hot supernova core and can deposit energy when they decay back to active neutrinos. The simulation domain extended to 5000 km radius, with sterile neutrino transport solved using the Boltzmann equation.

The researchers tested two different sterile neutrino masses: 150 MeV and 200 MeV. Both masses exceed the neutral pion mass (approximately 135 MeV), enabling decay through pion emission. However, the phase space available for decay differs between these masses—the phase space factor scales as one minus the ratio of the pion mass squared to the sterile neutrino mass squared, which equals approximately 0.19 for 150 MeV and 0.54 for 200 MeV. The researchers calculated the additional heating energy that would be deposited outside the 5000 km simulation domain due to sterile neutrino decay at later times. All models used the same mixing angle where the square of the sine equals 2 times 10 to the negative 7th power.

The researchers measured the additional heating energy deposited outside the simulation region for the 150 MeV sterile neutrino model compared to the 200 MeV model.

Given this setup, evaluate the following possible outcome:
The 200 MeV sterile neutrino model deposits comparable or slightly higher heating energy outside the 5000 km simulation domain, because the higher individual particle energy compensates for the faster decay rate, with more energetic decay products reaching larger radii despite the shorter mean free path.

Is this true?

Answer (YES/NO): NO